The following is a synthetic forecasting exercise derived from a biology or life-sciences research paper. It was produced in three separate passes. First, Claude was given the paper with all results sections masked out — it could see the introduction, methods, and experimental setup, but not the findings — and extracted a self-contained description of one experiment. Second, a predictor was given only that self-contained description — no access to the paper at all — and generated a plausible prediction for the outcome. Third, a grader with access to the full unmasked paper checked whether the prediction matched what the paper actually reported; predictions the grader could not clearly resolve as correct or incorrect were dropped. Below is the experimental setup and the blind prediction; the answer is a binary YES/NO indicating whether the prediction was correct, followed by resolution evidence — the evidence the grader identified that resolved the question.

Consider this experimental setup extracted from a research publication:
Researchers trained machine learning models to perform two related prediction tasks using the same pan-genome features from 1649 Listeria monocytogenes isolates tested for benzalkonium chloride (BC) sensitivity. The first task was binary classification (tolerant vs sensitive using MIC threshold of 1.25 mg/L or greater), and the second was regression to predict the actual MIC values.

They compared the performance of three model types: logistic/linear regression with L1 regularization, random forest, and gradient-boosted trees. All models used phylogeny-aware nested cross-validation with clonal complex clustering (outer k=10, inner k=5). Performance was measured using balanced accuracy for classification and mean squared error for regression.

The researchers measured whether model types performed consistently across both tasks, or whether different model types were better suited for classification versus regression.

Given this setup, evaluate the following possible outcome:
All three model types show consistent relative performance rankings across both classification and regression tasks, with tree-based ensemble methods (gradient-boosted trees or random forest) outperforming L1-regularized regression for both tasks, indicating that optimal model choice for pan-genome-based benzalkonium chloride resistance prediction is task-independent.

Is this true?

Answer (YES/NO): NO